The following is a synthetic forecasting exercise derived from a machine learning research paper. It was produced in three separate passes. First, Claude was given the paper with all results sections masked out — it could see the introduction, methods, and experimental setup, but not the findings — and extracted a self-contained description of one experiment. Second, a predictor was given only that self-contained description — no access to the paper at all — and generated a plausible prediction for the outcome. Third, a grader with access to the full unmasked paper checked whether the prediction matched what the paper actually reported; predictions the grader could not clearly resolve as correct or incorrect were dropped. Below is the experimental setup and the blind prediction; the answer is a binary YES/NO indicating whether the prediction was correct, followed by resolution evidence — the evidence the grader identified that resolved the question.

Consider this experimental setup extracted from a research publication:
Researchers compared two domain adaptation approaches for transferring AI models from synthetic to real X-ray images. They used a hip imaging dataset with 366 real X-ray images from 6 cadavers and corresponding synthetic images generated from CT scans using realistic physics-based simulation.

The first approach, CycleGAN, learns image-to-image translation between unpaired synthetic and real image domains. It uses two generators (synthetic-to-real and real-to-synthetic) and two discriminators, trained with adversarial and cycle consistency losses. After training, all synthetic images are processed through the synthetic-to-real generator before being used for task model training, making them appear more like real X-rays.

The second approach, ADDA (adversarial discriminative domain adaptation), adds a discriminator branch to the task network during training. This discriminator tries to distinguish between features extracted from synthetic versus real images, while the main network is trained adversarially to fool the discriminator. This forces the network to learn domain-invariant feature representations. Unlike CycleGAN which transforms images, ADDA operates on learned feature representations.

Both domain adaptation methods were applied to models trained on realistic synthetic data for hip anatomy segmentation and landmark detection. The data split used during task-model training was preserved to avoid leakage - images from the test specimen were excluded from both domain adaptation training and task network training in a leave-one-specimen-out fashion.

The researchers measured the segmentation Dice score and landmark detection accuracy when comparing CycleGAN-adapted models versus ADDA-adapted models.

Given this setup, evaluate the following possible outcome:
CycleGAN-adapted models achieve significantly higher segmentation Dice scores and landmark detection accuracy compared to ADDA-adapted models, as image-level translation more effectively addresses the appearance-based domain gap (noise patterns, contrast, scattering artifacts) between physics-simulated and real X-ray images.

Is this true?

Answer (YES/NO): YES